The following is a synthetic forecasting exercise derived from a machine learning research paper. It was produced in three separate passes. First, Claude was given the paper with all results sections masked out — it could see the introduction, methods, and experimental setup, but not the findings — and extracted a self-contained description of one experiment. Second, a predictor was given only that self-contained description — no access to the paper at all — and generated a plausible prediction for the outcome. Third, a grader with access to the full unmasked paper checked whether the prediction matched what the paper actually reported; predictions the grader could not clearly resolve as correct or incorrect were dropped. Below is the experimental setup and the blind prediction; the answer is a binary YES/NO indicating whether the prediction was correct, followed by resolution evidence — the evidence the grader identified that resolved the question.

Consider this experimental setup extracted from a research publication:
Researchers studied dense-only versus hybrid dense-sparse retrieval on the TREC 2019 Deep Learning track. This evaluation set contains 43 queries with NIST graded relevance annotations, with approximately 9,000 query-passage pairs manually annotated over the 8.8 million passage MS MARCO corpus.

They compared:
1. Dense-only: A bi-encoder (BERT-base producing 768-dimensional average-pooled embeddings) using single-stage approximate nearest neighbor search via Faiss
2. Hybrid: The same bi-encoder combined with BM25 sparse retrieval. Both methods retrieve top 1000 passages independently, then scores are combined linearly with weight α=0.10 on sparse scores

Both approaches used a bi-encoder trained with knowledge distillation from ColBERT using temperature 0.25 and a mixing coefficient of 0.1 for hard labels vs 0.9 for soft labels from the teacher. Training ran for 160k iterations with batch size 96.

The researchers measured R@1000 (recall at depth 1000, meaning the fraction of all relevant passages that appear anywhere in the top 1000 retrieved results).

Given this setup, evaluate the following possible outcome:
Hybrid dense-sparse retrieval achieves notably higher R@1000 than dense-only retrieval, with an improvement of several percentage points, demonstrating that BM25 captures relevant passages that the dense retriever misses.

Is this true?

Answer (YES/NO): YES